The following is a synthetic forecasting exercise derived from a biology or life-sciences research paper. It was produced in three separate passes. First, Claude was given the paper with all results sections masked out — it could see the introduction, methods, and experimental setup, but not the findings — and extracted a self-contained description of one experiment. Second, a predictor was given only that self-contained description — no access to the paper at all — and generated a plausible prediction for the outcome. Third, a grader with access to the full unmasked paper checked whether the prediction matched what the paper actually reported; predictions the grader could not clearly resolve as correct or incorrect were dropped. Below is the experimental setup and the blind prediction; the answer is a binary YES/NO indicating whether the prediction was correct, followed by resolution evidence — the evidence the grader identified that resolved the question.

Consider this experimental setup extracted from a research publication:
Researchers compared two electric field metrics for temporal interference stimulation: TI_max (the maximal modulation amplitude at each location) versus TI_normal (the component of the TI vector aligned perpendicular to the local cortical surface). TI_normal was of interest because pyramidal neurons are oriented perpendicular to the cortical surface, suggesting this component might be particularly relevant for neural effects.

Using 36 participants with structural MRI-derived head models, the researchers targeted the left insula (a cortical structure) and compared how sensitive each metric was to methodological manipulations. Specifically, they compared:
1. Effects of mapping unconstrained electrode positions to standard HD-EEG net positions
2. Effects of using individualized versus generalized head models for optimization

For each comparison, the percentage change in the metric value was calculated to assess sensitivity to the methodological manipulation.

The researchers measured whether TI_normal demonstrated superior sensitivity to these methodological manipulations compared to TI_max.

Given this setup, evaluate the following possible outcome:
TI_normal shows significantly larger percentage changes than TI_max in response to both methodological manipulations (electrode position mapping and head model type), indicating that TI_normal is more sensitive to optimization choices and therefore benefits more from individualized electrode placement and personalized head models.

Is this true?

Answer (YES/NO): NO